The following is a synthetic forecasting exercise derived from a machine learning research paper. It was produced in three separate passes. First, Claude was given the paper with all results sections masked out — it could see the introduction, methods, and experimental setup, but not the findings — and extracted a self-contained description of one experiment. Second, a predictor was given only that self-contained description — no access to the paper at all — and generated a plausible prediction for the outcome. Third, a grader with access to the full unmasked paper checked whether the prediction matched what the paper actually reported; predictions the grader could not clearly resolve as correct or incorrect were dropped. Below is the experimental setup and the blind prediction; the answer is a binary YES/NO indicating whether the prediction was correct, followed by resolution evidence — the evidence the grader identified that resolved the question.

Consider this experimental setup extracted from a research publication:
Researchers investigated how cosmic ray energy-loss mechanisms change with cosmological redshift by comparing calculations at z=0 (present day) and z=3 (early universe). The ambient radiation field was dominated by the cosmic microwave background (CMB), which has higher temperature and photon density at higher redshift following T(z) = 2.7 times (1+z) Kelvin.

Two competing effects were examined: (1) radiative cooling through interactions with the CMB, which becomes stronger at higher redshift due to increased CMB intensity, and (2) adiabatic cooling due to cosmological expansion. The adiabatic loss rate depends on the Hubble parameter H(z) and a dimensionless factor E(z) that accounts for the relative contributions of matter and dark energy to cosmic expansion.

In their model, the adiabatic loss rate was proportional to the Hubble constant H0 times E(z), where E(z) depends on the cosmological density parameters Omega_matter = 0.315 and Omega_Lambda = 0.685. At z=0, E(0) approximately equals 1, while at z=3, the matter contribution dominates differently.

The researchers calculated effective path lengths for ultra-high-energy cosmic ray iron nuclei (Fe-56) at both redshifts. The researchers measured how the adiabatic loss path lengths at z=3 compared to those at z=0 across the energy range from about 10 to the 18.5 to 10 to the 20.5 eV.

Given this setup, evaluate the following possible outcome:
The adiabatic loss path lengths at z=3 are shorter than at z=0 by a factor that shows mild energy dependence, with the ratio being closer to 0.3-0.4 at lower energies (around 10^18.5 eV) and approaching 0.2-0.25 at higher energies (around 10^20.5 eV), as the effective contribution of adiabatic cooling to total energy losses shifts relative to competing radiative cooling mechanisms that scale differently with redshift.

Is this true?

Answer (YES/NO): NO